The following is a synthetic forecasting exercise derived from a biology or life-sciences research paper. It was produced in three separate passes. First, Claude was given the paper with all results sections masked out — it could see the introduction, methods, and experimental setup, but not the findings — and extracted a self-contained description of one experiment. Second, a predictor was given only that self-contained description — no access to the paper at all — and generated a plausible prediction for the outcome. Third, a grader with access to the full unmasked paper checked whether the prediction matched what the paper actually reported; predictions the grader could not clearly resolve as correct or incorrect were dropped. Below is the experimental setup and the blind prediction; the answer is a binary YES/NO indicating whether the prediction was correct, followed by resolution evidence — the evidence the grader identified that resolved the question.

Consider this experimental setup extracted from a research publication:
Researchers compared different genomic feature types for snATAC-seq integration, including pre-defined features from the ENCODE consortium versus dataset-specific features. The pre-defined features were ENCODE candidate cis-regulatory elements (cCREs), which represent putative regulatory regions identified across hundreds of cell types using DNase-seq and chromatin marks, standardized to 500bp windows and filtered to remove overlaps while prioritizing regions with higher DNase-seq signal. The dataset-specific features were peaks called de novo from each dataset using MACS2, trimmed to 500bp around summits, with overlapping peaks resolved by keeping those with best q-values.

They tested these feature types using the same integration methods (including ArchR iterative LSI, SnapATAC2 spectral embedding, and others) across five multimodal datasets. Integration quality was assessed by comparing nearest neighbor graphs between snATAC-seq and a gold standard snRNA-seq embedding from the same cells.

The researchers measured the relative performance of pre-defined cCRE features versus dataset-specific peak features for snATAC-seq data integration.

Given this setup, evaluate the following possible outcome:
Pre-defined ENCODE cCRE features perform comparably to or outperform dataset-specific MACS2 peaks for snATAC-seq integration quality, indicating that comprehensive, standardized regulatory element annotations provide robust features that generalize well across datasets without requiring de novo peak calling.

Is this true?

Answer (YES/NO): YES